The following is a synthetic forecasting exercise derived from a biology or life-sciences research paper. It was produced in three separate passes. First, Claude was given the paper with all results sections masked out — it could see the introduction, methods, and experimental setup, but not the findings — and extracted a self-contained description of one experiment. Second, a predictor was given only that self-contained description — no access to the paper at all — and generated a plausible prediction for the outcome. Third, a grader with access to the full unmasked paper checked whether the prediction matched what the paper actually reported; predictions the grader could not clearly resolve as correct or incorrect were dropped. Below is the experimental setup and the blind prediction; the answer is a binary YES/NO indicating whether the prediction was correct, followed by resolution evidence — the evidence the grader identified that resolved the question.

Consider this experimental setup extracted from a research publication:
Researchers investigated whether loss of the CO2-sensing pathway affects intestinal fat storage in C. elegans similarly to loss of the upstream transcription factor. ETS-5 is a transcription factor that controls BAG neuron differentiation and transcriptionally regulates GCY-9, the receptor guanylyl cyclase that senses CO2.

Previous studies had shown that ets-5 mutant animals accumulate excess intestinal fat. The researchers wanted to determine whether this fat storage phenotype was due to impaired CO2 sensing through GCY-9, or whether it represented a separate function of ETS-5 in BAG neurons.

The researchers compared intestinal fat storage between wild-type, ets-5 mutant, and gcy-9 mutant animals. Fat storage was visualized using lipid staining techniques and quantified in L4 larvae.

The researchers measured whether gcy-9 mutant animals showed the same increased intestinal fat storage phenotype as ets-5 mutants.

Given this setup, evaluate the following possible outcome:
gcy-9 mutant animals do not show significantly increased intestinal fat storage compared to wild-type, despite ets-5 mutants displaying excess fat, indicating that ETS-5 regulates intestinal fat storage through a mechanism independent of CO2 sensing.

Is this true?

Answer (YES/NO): YES